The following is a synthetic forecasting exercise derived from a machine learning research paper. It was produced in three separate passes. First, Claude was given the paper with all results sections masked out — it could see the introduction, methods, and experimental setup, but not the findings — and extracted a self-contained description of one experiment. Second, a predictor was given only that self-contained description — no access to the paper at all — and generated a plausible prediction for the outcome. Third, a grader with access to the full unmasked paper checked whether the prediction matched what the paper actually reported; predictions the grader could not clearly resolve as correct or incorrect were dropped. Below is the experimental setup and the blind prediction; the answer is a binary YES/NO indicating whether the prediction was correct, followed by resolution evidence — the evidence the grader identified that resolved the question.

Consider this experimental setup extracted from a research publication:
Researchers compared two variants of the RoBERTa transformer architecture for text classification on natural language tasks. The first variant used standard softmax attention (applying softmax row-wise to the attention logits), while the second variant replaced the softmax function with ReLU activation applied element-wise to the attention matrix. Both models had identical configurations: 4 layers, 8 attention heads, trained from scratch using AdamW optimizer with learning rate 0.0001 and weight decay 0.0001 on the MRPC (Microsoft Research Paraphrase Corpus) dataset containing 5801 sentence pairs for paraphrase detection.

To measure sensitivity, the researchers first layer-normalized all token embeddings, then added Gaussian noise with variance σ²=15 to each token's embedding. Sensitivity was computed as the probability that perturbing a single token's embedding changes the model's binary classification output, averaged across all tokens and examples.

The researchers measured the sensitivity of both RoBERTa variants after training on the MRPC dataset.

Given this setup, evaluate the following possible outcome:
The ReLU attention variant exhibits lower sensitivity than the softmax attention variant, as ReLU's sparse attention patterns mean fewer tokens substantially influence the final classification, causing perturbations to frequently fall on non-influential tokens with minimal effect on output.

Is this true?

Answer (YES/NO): NO